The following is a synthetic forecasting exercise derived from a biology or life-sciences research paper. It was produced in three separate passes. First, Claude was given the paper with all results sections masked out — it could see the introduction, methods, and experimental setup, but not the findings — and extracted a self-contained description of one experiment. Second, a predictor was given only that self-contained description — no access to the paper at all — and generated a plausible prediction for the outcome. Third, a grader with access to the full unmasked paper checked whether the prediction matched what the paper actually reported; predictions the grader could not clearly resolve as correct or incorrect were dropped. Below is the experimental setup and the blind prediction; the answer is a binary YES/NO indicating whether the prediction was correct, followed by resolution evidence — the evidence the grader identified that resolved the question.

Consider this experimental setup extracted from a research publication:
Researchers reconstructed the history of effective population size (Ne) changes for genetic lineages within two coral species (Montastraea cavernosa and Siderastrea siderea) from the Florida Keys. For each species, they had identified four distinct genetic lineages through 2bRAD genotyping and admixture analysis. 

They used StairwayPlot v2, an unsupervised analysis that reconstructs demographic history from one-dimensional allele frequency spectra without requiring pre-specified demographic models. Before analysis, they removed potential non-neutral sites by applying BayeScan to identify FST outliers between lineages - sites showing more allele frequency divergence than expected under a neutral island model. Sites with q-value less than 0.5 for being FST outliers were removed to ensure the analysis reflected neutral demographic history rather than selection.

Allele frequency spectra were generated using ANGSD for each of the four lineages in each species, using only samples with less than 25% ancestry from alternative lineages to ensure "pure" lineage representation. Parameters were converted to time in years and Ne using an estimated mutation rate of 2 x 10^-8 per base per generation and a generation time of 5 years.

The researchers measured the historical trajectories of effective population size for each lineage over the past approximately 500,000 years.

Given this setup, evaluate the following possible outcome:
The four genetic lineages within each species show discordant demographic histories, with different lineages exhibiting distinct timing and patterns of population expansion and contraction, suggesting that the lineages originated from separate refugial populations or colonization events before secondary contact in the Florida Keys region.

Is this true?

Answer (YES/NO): NO